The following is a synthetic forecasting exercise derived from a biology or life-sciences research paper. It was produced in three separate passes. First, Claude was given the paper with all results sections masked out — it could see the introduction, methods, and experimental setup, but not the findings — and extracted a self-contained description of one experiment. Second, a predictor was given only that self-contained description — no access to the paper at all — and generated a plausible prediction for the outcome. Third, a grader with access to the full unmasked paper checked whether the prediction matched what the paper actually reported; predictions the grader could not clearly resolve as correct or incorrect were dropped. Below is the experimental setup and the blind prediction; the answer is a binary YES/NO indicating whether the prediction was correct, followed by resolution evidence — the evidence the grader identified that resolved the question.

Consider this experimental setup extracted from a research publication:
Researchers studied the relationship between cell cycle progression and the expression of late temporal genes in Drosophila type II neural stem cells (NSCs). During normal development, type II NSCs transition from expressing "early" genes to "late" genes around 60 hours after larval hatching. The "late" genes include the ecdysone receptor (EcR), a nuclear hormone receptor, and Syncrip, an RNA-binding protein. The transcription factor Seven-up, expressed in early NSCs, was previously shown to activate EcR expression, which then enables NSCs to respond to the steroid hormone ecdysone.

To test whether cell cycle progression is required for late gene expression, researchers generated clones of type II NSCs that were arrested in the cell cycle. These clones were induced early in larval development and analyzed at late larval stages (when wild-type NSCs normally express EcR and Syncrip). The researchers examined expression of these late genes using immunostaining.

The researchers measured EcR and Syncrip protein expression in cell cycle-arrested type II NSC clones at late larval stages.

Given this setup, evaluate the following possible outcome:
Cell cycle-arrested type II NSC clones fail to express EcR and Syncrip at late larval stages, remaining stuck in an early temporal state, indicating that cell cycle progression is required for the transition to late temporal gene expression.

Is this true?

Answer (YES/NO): YES